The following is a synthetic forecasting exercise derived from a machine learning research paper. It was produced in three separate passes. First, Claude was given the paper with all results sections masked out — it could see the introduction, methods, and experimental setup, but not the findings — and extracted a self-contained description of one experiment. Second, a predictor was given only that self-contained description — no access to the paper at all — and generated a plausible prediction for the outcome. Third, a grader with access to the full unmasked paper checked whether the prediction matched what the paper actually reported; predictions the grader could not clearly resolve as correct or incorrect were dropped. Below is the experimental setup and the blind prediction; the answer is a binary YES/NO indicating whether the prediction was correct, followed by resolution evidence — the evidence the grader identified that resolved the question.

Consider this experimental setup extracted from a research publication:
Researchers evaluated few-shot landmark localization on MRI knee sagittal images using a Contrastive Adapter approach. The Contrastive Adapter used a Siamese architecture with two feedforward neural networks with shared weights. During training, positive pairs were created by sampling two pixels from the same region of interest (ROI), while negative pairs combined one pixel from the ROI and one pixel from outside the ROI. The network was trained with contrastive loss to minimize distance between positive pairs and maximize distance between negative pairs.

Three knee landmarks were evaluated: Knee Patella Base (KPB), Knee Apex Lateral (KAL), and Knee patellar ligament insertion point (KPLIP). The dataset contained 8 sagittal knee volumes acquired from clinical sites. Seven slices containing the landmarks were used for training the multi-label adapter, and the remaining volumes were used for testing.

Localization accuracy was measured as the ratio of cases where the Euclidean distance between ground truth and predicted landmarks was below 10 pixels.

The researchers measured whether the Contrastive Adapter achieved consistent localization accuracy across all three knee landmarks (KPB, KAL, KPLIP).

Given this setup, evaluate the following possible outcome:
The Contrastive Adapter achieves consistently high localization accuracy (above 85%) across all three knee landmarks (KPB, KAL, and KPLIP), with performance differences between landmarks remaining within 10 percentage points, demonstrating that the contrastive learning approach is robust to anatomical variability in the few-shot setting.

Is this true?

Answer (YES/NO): NO